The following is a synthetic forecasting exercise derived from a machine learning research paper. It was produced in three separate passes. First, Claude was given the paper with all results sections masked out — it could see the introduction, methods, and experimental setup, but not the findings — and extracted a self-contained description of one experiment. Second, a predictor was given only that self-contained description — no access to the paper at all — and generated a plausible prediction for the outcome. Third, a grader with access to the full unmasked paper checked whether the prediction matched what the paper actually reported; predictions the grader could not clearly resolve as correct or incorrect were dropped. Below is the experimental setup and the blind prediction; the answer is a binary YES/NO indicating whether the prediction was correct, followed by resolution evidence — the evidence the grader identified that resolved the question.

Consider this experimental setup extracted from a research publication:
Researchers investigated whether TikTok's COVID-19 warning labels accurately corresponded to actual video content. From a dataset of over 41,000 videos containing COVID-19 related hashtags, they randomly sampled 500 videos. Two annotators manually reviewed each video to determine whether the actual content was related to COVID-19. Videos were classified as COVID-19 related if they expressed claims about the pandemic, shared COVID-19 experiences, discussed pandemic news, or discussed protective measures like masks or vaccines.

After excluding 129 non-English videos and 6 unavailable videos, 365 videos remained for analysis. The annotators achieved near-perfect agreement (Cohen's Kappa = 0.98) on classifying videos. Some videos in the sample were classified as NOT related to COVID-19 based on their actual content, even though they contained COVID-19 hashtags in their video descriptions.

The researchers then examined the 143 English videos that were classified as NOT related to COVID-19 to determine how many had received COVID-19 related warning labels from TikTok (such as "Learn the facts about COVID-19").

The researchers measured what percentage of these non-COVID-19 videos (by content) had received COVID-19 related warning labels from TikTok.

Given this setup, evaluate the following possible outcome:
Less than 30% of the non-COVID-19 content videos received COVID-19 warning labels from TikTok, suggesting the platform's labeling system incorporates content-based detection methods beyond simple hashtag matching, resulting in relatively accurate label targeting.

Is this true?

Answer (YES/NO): NO